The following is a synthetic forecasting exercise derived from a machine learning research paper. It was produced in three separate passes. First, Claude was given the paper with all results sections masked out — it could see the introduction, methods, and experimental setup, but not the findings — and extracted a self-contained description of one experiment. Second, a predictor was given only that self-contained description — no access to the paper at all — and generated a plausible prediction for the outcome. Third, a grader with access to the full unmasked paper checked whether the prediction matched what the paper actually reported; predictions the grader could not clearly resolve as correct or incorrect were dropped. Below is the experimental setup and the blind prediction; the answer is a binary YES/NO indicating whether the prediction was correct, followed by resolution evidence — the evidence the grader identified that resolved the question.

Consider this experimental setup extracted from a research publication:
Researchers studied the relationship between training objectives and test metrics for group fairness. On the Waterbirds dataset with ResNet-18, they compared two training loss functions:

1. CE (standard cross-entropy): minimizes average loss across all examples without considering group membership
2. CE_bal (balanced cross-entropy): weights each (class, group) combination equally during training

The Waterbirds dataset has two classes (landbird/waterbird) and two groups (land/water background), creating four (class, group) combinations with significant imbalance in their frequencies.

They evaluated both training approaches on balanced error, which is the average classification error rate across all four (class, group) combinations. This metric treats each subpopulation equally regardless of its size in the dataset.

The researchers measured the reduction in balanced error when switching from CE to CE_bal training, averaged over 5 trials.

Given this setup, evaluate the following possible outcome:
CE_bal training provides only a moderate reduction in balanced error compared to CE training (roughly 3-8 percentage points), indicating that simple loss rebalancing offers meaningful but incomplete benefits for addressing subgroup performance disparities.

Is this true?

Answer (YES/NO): YES